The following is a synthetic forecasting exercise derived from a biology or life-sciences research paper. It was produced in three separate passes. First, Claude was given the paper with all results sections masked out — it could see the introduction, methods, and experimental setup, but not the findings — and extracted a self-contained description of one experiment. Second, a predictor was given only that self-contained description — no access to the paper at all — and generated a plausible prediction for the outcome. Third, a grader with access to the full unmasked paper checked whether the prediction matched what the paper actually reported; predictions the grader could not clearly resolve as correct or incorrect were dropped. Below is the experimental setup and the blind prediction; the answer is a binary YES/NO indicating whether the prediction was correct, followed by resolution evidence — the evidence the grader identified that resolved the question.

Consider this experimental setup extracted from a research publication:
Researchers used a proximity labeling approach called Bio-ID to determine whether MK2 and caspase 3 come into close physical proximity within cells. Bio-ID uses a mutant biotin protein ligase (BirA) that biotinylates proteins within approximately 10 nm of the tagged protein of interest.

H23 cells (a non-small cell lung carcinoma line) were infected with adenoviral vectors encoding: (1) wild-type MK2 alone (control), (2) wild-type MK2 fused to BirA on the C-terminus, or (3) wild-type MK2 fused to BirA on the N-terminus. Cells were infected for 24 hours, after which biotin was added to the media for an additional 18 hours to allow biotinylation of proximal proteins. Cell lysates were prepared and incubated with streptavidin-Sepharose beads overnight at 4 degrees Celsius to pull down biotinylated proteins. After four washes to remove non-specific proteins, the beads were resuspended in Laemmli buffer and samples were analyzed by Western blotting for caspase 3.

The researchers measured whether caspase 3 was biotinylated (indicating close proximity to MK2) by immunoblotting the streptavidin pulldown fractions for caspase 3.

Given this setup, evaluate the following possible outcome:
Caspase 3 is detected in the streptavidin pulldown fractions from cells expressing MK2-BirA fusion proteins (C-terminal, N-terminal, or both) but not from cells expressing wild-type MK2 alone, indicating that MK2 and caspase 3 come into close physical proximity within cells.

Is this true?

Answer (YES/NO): YES